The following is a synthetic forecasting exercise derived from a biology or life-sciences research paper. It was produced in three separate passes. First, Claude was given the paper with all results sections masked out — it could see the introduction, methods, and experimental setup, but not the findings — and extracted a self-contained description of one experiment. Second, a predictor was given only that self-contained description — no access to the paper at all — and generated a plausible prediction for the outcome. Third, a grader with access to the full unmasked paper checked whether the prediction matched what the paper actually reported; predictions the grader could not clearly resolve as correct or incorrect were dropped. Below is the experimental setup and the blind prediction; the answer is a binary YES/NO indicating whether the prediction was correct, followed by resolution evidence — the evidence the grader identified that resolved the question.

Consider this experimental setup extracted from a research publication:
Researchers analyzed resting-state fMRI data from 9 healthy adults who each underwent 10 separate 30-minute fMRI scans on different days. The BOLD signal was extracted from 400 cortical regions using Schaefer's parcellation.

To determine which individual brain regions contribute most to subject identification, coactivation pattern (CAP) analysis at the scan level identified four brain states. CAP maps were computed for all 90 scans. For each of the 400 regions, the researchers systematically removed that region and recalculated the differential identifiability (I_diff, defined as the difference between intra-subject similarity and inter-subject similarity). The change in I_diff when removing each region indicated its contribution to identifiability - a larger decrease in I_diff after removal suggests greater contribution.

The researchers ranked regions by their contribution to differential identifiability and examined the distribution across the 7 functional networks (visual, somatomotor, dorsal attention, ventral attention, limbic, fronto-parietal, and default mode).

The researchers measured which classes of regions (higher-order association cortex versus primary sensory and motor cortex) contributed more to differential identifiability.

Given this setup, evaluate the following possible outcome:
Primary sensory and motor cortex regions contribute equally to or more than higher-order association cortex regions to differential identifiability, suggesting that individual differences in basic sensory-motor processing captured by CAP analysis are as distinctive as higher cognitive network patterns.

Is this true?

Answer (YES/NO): NO